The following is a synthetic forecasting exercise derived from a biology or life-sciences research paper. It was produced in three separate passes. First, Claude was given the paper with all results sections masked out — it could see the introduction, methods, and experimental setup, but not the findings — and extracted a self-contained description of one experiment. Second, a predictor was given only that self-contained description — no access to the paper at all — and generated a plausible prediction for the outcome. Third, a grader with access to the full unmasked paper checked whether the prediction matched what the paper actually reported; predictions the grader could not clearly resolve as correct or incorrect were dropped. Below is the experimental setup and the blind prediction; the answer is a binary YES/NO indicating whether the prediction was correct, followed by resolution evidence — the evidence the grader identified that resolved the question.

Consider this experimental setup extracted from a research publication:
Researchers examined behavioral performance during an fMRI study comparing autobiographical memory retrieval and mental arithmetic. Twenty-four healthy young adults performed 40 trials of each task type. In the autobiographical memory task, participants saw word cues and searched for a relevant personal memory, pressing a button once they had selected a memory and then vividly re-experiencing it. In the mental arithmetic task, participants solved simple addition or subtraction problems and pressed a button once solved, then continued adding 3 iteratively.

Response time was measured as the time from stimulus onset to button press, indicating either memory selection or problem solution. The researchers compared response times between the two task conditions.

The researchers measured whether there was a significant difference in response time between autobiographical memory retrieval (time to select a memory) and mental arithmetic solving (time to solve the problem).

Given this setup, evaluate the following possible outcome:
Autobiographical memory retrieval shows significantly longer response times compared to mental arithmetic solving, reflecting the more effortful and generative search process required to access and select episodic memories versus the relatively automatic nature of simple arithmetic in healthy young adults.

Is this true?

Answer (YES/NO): NO